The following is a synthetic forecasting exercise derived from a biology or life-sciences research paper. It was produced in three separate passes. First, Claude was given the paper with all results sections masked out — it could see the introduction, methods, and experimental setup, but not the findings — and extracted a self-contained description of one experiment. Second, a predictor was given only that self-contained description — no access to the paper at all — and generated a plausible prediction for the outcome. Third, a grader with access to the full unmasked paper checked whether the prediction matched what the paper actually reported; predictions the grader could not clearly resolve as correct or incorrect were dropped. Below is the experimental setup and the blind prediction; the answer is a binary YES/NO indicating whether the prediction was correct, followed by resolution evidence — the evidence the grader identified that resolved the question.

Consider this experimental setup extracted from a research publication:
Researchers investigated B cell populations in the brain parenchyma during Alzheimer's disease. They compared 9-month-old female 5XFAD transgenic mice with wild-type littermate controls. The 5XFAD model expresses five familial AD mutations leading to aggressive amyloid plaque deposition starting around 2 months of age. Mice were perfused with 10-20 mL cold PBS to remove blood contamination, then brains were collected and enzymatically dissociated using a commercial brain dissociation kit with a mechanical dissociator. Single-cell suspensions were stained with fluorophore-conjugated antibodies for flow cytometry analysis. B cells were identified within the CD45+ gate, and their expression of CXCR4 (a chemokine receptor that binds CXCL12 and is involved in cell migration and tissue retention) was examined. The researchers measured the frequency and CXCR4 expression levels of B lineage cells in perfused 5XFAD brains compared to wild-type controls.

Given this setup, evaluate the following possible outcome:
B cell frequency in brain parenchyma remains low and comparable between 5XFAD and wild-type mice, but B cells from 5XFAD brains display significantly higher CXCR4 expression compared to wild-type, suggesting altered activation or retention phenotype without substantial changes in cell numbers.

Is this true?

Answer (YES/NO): NO